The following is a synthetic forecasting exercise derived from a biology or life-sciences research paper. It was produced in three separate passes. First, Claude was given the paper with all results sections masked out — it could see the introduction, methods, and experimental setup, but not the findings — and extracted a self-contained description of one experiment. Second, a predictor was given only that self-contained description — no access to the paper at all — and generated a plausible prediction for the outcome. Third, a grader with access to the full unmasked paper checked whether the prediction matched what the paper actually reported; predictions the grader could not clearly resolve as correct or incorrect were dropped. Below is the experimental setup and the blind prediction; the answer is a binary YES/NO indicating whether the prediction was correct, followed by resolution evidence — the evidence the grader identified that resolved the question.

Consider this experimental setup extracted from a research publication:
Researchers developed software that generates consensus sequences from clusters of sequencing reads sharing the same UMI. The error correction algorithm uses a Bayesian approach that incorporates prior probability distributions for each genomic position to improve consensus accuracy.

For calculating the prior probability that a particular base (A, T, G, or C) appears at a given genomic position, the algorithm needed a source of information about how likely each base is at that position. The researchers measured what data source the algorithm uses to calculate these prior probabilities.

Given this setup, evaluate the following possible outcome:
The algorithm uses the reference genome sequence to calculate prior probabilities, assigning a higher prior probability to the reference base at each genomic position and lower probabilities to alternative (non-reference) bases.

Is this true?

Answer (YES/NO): NO